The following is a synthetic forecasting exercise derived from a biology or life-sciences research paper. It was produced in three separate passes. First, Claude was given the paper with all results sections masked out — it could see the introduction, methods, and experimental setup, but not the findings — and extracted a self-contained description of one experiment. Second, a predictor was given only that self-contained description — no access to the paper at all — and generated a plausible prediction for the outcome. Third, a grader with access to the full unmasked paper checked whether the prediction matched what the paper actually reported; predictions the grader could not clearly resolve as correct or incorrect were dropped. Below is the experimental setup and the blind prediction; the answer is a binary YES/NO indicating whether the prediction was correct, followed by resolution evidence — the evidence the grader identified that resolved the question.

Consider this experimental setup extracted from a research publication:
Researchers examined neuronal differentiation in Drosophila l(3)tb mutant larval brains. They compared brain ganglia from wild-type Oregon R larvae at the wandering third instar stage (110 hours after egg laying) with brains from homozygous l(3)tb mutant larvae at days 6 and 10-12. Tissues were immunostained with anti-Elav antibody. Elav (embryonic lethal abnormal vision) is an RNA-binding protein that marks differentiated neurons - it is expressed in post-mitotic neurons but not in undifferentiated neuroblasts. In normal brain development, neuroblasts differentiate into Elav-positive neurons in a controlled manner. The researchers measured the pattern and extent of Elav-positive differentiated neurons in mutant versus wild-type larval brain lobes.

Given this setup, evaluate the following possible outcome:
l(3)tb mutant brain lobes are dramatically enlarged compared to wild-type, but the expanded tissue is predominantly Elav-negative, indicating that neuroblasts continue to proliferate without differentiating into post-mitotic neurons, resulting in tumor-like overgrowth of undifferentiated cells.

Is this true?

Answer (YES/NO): YES